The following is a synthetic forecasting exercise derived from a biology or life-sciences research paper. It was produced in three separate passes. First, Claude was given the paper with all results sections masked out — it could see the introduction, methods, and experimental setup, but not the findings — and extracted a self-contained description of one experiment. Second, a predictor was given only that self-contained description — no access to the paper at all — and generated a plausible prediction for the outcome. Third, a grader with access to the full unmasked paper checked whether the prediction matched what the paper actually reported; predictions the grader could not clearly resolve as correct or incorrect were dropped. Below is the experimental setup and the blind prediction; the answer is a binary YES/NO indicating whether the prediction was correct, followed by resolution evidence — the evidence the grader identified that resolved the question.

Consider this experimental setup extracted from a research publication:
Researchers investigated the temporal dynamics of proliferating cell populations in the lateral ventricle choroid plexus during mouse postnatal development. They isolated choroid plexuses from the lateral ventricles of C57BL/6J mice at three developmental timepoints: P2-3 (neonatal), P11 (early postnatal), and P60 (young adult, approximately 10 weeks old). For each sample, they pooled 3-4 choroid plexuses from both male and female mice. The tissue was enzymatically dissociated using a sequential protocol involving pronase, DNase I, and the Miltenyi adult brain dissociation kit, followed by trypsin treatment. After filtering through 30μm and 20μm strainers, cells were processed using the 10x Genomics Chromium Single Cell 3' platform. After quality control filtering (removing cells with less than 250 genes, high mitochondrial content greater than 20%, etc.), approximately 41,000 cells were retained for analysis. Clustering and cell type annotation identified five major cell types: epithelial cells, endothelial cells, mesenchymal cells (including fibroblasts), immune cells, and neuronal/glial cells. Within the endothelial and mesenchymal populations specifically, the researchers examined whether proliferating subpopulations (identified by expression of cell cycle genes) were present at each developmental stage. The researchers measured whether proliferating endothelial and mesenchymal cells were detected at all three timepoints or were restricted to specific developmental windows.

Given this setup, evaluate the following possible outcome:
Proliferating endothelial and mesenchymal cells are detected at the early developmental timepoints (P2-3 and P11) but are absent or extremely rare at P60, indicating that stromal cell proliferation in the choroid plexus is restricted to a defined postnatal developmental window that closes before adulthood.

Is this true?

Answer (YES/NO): YES